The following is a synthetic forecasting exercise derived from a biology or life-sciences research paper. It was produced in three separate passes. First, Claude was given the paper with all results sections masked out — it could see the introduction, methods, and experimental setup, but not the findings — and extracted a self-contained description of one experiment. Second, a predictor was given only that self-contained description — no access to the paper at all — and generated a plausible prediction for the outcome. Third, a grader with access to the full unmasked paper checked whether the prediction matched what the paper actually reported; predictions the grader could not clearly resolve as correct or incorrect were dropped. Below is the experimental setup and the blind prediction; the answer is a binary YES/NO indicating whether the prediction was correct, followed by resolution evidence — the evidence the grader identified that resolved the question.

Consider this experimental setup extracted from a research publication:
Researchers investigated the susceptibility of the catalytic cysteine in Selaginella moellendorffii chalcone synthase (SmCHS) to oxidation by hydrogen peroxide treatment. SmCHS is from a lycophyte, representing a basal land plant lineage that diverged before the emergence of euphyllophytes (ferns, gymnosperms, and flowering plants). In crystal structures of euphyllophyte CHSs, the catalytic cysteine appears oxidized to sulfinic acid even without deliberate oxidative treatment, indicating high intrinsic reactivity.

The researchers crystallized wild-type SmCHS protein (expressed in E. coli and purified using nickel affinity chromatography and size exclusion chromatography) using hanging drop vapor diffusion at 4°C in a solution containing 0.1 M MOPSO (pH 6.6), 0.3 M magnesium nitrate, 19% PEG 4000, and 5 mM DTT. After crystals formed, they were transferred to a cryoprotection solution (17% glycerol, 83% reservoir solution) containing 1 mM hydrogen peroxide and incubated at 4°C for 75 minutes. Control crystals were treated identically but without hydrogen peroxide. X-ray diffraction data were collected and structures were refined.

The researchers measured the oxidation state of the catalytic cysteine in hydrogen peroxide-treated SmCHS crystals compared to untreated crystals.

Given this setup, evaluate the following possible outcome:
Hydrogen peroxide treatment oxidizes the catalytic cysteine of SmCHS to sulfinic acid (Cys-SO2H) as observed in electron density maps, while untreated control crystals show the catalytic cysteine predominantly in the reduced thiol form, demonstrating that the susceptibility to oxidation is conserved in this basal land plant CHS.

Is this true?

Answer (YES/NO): NO